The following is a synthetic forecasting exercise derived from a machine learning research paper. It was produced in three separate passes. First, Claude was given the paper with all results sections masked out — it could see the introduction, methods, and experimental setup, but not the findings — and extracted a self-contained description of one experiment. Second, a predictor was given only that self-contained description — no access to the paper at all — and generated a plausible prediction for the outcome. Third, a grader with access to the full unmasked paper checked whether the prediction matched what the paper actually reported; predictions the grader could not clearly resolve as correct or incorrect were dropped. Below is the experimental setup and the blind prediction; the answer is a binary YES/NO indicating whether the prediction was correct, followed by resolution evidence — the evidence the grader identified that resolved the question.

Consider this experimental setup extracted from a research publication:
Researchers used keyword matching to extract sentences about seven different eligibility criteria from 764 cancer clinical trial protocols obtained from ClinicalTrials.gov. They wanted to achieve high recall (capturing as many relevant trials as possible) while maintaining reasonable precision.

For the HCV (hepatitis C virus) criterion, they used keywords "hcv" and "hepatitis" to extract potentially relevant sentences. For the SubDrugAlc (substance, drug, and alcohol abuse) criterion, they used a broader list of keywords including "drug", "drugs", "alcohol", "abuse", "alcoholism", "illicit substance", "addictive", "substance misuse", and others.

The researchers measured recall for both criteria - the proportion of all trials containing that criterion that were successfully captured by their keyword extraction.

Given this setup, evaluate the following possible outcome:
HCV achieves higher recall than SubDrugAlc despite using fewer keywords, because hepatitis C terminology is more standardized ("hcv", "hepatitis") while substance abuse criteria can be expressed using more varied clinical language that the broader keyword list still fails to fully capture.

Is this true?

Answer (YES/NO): NO